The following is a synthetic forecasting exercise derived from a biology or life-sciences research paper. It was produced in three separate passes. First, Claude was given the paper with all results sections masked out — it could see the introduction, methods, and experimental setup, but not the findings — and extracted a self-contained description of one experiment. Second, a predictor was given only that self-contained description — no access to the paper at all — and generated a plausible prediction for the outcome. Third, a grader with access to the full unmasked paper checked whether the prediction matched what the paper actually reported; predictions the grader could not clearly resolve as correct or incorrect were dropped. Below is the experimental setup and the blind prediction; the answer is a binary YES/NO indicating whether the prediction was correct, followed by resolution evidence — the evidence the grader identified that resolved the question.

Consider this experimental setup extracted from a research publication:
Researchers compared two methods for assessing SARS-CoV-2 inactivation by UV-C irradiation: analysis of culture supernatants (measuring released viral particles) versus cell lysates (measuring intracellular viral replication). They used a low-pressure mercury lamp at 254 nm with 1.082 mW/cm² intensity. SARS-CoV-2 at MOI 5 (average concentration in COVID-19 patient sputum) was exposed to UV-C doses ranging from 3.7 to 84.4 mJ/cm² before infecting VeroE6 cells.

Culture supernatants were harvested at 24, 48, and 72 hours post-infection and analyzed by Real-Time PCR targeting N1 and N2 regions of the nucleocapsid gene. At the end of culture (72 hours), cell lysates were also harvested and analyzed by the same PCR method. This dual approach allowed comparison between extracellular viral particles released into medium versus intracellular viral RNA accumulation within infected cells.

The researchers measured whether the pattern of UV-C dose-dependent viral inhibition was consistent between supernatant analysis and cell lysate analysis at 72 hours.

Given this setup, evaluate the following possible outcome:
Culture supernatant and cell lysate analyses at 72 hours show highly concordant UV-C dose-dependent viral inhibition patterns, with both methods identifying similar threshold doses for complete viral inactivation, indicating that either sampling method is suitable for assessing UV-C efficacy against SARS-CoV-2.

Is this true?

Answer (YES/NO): YES